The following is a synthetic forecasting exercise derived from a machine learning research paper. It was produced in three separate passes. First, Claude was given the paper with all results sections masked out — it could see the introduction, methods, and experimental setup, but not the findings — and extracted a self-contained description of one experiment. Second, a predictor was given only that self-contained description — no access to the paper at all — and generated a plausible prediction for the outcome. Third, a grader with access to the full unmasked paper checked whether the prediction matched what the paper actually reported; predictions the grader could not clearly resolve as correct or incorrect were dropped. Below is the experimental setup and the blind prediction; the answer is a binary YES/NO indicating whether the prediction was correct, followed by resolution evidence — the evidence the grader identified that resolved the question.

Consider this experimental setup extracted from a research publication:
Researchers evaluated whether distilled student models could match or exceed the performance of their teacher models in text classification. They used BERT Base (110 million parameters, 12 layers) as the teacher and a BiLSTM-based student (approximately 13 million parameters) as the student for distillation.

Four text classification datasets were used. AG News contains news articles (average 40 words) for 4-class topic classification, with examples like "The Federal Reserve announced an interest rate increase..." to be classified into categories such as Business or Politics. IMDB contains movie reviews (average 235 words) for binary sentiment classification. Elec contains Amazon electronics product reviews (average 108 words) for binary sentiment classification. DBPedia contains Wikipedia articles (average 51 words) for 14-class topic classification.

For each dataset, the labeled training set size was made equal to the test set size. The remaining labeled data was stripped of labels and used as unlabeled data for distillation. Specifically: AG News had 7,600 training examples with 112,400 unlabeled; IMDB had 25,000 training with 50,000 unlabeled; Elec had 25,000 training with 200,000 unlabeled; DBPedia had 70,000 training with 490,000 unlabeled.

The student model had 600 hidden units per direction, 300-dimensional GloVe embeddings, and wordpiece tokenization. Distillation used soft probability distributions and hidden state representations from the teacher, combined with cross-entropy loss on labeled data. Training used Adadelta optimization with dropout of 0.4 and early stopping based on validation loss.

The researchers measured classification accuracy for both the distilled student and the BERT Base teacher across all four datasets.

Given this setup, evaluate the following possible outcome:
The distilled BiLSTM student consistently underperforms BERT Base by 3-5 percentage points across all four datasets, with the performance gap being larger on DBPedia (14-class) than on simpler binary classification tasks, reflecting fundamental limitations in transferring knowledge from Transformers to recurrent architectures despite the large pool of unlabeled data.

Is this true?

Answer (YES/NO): NO